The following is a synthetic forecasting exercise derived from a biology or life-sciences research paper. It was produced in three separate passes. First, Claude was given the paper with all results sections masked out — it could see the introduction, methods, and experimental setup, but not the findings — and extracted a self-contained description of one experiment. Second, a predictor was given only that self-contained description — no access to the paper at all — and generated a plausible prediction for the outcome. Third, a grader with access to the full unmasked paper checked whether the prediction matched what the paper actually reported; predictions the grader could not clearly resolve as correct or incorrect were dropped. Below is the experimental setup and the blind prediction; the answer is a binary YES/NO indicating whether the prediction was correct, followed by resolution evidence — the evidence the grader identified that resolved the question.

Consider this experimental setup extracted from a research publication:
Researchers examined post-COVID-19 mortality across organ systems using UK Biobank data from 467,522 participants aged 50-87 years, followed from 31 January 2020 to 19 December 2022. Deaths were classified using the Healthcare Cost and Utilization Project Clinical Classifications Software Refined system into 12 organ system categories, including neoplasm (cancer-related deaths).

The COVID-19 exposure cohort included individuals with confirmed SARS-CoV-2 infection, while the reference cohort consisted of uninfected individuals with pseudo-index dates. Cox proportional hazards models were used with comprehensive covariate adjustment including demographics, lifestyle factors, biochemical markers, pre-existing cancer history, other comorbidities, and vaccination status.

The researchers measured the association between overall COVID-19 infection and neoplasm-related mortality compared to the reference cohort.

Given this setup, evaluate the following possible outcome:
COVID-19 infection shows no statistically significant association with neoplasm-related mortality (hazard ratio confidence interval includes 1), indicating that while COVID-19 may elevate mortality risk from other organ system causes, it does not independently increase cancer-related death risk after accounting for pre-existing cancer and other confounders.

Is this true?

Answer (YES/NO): NO